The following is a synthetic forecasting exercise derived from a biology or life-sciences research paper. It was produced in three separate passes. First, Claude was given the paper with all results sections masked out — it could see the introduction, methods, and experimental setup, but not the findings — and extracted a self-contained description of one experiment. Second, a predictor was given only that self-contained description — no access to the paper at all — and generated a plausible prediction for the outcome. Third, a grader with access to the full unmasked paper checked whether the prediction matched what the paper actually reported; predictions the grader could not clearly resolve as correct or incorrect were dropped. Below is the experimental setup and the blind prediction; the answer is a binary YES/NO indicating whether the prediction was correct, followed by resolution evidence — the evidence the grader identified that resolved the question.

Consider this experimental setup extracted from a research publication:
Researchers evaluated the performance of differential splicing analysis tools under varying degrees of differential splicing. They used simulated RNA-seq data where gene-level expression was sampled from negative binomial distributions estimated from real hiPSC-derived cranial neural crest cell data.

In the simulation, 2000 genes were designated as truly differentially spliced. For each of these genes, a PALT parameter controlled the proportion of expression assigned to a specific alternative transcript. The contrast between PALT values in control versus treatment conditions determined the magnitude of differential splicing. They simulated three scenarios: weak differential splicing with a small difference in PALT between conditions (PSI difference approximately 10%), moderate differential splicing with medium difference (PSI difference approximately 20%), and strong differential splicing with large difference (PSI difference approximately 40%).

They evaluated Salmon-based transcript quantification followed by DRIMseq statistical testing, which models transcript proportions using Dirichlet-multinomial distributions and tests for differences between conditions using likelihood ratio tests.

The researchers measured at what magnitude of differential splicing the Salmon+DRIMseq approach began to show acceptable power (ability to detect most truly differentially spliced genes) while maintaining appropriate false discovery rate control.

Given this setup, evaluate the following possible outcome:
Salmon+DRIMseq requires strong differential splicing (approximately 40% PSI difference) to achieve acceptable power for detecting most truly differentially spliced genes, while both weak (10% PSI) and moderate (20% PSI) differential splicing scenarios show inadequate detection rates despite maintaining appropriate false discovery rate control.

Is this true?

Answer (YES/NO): NO